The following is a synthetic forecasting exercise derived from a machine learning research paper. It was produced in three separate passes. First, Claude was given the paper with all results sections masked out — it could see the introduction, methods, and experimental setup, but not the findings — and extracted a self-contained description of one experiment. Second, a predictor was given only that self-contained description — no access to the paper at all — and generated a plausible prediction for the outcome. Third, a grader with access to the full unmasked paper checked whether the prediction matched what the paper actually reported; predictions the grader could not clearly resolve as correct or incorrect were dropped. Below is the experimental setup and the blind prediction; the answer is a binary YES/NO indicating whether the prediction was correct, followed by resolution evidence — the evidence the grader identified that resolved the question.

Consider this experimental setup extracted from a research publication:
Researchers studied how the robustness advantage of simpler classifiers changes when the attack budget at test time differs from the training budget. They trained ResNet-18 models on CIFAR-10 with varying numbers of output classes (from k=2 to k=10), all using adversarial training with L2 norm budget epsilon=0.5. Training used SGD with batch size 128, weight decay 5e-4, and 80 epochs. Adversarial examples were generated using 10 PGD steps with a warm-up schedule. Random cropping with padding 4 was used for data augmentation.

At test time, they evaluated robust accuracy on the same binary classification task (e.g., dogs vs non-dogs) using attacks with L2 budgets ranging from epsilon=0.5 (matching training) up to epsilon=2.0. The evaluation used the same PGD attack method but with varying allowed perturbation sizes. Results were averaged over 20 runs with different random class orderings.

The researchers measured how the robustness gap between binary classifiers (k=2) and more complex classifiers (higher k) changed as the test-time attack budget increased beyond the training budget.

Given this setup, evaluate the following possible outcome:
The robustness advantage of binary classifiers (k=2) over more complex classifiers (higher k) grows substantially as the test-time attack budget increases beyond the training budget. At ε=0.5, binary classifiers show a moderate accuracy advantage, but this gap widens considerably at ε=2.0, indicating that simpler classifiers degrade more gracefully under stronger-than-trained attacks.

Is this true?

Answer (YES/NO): YES